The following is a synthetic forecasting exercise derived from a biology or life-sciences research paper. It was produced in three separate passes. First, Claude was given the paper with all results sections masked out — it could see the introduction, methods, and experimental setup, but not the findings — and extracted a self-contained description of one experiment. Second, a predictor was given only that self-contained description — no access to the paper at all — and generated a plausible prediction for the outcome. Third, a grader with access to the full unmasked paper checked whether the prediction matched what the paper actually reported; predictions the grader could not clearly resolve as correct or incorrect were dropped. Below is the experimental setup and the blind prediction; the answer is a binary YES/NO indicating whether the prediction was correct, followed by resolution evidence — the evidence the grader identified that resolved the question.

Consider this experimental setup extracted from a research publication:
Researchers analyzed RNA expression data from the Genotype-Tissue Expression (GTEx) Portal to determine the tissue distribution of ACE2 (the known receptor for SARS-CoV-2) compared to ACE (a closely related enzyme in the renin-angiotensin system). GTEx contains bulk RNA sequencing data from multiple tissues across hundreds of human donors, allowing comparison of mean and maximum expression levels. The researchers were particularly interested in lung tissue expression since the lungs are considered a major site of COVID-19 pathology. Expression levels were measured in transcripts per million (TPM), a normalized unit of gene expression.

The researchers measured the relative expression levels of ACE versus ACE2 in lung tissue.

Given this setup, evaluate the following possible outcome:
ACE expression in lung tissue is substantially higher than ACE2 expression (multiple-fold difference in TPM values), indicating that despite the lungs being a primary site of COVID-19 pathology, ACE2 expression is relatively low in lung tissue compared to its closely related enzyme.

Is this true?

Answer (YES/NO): YES